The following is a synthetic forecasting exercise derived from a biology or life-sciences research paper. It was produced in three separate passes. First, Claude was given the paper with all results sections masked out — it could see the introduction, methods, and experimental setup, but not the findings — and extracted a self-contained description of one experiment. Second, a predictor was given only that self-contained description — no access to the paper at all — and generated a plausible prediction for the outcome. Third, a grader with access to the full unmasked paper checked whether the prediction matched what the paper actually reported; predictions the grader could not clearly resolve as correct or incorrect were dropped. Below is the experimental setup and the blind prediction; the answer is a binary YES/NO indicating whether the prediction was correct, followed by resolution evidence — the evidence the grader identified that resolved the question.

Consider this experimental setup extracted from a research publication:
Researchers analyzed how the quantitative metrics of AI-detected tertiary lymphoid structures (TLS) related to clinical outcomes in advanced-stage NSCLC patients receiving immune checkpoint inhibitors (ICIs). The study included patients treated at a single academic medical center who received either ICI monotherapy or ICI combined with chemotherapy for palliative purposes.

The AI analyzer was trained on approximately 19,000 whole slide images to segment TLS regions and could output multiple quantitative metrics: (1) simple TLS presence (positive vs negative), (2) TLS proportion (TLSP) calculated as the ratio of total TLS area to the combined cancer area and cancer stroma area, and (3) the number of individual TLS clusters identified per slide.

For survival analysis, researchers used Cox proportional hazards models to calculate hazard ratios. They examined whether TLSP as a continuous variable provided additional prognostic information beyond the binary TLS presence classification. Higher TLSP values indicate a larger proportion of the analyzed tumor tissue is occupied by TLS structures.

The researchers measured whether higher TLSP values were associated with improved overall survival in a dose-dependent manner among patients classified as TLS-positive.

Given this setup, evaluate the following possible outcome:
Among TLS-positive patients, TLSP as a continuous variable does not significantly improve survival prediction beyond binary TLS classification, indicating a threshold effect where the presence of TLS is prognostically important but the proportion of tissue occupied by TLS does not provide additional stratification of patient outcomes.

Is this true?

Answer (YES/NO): YES